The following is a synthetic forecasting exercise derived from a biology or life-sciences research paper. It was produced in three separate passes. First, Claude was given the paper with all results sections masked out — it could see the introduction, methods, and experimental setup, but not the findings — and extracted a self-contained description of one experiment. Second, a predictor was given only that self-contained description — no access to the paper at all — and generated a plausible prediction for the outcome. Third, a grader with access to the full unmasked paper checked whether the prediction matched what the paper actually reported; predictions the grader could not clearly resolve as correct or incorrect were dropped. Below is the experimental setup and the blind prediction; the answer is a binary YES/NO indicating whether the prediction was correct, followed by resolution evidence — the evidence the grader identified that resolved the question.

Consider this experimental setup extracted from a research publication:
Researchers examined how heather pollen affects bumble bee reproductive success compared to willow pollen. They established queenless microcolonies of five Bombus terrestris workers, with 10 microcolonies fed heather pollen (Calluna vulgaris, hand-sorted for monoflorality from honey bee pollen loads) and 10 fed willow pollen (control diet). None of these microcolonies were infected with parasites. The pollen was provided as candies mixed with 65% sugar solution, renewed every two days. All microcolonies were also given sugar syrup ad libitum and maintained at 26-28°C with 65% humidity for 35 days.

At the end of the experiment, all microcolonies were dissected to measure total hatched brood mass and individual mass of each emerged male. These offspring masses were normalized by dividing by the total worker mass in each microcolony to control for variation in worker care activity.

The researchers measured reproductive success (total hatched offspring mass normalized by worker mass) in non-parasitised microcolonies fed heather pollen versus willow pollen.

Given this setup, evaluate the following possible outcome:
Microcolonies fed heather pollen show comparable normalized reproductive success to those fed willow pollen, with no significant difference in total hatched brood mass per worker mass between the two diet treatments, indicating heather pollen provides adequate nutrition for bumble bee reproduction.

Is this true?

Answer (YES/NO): NO